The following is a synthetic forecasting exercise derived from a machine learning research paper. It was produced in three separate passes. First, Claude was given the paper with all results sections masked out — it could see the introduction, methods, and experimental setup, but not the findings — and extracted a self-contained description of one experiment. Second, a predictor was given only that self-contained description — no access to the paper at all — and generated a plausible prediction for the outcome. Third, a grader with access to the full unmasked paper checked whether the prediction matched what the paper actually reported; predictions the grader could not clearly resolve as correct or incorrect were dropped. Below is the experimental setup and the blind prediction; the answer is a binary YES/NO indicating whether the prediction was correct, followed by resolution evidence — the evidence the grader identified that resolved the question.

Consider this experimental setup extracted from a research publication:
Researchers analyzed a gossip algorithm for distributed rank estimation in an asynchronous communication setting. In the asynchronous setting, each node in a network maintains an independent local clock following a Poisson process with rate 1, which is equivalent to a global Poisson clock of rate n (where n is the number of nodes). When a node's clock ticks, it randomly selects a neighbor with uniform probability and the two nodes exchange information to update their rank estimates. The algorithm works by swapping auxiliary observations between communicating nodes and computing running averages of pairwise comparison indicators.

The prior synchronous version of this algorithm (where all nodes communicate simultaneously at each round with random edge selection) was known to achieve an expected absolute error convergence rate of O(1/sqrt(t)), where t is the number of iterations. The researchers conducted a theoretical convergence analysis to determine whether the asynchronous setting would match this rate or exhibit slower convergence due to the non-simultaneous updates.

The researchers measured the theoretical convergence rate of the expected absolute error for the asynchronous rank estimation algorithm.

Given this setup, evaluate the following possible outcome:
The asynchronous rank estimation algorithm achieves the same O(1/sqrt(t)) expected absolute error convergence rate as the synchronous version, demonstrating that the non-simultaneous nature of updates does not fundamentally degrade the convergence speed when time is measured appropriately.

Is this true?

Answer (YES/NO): YES